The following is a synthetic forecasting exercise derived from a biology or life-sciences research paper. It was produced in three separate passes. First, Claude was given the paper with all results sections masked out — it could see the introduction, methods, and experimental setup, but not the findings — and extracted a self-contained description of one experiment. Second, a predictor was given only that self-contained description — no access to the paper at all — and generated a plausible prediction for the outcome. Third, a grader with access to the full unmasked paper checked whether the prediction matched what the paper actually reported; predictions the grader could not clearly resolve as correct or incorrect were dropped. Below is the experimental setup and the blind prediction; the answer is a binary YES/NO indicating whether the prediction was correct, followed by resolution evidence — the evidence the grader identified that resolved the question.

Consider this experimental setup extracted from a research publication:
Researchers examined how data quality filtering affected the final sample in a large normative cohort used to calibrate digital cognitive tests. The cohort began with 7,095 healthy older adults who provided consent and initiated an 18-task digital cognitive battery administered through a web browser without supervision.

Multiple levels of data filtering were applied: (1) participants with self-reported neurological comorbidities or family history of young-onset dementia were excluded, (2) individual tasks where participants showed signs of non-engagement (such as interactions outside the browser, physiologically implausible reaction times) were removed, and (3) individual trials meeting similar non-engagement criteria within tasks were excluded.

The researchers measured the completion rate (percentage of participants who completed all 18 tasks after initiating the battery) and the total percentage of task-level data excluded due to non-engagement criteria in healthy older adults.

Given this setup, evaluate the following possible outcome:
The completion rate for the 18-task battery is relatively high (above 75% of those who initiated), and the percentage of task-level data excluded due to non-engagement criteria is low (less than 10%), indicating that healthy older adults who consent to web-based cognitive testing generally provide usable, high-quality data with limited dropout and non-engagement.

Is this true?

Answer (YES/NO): NO